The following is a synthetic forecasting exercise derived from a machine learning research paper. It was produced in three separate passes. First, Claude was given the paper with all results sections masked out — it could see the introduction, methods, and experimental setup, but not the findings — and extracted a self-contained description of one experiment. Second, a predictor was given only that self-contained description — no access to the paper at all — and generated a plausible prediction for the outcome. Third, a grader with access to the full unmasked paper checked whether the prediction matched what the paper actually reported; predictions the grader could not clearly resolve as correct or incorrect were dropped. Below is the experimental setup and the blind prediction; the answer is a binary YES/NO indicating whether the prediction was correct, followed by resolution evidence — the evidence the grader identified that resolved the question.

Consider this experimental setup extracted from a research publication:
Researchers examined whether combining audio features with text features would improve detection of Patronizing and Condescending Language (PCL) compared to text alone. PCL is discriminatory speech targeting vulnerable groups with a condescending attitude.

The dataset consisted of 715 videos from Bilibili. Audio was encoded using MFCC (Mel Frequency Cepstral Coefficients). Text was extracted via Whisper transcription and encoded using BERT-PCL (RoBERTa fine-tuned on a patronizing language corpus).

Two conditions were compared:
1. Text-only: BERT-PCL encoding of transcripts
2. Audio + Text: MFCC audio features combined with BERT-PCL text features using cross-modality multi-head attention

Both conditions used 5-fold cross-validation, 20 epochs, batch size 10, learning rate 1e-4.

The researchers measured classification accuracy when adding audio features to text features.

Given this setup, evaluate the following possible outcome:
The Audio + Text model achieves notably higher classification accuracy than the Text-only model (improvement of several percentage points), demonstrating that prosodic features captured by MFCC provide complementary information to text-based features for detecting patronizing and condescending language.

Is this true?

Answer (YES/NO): NO